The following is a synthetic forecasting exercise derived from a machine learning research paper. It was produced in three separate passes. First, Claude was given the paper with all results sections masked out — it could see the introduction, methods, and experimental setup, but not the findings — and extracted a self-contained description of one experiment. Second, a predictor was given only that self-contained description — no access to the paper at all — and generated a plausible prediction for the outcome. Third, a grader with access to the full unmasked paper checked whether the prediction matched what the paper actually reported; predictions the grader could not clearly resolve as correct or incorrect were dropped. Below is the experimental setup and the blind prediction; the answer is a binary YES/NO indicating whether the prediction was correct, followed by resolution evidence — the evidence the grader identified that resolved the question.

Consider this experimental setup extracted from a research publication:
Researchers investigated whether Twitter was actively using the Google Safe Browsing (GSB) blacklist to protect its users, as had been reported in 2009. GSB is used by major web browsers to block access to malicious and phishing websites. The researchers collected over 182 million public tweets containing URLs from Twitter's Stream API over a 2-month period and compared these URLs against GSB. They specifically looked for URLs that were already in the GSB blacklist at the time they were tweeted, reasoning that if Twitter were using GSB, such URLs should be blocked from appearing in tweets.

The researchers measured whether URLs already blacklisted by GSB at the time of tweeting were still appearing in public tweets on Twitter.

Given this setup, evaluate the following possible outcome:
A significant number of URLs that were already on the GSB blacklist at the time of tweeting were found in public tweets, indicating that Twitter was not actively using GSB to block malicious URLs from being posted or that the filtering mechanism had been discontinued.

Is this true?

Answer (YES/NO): YES